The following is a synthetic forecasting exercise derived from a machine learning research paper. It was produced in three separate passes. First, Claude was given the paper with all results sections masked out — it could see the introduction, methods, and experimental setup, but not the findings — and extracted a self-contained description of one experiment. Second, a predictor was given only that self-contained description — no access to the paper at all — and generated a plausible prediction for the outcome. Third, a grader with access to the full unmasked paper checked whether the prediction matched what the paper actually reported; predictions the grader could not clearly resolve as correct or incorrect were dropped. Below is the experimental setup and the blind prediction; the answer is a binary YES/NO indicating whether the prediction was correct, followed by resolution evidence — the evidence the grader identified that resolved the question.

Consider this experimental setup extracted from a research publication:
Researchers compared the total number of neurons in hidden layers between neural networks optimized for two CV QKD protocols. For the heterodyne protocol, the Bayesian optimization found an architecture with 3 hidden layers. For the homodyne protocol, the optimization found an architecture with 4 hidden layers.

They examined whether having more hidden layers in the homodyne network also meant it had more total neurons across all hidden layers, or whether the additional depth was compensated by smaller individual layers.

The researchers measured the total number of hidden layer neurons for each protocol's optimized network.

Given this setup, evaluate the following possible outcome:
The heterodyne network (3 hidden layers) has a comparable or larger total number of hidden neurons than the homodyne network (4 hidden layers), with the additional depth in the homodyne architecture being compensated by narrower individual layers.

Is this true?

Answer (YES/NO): YES